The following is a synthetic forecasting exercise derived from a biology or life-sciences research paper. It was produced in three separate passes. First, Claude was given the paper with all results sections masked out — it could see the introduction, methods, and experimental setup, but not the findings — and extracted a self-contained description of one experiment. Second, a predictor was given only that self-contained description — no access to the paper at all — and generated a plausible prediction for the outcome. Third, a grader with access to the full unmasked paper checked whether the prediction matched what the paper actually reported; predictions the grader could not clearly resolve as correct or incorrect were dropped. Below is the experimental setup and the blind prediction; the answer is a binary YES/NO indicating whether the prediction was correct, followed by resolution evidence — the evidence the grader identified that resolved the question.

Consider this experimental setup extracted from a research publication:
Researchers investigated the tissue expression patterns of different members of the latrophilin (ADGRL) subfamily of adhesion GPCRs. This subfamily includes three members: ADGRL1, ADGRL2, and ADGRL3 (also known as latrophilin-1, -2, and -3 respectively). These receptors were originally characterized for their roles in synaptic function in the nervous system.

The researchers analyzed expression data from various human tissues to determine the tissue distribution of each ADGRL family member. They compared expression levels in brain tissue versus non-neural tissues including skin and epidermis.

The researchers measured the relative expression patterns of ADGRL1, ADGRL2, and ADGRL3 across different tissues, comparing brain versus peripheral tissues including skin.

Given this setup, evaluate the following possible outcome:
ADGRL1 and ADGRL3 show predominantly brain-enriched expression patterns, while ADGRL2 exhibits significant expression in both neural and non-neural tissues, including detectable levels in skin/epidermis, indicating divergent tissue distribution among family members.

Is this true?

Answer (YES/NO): YES